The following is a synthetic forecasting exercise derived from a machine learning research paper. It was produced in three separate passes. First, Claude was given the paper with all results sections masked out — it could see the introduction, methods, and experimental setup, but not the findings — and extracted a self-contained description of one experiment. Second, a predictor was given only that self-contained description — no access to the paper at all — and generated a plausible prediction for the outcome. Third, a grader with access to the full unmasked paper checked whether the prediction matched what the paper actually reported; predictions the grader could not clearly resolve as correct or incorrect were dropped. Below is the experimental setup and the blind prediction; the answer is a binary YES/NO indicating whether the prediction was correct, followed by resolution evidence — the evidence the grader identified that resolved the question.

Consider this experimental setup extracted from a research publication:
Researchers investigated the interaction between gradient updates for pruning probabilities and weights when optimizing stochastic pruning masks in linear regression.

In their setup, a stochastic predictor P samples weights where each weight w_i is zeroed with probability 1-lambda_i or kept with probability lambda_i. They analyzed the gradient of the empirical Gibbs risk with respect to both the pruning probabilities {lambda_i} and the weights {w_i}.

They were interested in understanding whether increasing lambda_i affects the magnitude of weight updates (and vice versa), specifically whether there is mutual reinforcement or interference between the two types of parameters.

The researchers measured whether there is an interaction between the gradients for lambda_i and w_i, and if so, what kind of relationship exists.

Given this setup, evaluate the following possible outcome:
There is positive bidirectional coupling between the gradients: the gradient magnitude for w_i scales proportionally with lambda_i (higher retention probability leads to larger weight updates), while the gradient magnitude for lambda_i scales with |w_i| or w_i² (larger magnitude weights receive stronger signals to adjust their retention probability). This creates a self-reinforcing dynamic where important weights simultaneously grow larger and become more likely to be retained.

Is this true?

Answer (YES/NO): YES